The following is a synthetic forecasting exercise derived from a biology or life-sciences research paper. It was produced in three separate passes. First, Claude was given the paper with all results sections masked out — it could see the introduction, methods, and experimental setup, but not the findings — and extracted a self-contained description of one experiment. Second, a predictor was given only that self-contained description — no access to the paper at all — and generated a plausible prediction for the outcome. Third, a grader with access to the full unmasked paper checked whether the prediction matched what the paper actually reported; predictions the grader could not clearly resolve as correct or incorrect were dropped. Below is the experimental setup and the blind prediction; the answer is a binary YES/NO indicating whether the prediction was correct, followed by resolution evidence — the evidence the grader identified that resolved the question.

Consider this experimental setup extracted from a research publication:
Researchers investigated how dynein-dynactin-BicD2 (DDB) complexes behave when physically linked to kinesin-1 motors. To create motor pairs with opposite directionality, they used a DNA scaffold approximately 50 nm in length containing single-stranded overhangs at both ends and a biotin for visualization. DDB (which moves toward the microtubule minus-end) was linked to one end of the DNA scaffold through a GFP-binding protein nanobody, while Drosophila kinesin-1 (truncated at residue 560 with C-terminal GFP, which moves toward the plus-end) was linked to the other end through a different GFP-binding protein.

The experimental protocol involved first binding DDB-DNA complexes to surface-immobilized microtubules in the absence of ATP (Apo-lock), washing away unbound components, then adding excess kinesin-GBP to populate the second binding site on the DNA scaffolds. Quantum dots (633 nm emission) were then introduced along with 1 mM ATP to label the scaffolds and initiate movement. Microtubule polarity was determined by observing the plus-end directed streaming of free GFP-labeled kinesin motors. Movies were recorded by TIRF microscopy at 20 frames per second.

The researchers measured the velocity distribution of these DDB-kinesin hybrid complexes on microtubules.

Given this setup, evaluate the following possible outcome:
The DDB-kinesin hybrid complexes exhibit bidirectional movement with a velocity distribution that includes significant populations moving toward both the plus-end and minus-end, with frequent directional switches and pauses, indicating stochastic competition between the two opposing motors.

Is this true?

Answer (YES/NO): NO